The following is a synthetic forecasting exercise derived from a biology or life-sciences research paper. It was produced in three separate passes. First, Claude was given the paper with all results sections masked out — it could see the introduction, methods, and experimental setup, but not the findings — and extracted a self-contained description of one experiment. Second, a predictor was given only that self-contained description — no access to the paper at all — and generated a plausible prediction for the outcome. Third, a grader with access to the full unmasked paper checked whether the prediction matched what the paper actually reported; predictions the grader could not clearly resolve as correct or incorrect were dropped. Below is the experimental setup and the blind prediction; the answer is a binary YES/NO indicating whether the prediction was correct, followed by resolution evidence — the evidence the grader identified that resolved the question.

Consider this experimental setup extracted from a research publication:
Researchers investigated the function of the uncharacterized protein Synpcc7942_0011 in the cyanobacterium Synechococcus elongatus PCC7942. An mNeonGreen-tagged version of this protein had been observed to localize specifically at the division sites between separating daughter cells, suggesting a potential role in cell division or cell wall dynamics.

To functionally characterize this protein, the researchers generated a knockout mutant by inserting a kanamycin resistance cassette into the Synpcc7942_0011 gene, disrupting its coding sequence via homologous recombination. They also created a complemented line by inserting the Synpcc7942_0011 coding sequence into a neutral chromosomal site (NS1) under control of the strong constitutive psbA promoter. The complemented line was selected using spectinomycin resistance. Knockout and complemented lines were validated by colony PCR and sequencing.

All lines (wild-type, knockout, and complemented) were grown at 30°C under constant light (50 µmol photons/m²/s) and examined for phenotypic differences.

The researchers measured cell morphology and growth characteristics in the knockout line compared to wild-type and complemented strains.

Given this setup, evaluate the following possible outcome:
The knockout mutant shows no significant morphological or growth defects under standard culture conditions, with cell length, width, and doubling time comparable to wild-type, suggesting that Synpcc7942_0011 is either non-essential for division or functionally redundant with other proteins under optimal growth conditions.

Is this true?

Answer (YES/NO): NO